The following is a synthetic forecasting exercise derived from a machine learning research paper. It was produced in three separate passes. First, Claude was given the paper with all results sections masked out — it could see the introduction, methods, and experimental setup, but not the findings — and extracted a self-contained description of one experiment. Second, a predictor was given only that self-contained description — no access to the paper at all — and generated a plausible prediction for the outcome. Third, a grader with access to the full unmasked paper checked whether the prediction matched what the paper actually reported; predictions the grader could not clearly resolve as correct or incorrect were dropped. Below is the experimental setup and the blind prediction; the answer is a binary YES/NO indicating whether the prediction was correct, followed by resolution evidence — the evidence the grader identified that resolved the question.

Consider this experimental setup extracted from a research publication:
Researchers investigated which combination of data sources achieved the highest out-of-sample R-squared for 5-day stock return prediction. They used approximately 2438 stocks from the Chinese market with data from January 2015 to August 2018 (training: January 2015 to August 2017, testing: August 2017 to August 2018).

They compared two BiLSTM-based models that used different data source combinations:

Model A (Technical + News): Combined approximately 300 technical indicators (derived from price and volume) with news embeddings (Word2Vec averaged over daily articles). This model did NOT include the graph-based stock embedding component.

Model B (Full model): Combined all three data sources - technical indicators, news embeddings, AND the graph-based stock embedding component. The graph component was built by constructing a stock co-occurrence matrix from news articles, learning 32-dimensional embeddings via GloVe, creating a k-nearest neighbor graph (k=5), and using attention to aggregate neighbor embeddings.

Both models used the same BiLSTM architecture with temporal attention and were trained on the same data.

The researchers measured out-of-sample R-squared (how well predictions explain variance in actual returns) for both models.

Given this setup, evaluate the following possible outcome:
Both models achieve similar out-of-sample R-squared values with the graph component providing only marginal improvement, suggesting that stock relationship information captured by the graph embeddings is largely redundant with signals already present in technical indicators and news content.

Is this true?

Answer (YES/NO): NO